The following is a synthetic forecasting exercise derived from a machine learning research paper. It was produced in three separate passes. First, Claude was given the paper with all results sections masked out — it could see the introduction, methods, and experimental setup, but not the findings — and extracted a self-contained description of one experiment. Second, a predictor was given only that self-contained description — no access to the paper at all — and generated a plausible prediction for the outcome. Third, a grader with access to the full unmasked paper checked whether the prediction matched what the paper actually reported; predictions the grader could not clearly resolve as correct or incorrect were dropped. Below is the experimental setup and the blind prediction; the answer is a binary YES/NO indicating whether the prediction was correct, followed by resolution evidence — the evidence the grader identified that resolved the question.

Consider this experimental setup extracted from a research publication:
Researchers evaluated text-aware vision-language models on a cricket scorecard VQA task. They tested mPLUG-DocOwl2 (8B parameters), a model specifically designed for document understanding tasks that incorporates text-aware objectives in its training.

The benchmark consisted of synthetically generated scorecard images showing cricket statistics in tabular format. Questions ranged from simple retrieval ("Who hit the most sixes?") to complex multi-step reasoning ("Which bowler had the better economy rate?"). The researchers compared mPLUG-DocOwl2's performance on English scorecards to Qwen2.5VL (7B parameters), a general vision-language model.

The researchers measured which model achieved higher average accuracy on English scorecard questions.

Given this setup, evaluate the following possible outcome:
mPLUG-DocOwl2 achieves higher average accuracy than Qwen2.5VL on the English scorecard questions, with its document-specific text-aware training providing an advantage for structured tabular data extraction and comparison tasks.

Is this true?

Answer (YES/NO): NO